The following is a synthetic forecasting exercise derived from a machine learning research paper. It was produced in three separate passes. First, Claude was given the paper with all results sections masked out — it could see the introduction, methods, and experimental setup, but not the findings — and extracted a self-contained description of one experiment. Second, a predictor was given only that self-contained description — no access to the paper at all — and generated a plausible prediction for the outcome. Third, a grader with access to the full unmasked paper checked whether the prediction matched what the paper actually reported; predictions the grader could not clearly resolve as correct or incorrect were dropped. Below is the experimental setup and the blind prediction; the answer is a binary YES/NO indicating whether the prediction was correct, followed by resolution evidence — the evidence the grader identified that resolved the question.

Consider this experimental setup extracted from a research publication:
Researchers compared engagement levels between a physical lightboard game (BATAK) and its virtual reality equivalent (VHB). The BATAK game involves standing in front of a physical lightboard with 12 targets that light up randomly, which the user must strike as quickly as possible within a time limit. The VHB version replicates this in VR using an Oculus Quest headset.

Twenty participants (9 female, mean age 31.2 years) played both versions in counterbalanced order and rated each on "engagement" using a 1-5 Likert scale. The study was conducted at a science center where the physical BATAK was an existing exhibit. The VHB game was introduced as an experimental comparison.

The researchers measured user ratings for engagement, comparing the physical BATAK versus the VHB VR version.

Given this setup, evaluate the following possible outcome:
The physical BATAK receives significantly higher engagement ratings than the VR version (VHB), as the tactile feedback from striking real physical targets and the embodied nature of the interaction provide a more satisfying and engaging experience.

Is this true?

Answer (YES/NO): YES